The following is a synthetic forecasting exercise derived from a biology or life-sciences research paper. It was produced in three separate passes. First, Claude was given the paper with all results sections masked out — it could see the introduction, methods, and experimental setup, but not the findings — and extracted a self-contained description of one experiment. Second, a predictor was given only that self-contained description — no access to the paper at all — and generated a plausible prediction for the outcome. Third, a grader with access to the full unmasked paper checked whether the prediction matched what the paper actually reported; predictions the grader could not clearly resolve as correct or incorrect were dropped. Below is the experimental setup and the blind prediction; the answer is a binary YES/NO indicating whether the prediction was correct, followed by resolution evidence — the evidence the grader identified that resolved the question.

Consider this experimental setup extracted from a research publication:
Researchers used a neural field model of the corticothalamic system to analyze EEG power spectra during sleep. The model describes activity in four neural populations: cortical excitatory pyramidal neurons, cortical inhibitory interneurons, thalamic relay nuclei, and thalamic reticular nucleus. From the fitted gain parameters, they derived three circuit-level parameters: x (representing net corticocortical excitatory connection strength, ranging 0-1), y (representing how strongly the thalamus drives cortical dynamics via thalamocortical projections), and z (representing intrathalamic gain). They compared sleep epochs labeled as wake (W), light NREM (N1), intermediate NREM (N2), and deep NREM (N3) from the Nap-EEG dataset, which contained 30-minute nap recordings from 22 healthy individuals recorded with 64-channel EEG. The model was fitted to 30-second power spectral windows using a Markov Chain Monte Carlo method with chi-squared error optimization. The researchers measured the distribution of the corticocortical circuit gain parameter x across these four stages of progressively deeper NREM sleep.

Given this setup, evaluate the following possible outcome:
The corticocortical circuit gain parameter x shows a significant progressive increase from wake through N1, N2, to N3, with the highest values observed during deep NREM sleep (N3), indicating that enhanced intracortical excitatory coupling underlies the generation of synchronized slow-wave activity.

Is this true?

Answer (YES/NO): YES